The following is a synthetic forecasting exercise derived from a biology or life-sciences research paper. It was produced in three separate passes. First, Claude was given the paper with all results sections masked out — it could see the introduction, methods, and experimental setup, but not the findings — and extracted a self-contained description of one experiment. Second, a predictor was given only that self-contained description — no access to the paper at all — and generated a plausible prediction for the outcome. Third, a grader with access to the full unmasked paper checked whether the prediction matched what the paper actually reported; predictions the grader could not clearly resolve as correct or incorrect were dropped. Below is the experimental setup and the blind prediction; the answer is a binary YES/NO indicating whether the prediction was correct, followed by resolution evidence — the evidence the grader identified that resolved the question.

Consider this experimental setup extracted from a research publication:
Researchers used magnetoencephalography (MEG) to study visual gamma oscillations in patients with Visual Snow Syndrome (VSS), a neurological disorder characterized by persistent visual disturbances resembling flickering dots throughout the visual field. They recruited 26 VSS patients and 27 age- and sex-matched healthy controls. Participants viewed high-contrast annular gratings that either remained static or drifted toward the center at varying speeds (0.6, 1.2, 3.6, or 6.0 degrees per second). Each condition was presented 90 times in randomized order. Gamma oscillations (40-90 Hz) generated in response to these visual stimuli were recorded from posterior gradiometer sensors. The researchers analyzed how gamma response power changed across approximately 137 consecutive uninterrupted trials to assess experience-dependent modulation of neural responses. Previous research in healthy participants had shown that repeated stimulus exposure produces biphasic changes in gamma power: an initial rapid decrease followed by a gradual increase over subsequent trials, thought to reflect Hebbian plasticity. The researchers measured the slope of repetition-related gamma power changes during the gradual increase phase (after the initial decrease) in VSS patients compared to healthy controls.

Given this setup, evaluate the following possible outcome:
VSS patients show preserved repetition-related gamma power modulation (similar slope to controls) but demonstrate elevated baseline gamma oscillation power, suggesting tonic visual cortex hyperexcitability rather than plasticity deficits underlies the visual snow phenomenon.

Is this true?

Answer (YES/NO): NO